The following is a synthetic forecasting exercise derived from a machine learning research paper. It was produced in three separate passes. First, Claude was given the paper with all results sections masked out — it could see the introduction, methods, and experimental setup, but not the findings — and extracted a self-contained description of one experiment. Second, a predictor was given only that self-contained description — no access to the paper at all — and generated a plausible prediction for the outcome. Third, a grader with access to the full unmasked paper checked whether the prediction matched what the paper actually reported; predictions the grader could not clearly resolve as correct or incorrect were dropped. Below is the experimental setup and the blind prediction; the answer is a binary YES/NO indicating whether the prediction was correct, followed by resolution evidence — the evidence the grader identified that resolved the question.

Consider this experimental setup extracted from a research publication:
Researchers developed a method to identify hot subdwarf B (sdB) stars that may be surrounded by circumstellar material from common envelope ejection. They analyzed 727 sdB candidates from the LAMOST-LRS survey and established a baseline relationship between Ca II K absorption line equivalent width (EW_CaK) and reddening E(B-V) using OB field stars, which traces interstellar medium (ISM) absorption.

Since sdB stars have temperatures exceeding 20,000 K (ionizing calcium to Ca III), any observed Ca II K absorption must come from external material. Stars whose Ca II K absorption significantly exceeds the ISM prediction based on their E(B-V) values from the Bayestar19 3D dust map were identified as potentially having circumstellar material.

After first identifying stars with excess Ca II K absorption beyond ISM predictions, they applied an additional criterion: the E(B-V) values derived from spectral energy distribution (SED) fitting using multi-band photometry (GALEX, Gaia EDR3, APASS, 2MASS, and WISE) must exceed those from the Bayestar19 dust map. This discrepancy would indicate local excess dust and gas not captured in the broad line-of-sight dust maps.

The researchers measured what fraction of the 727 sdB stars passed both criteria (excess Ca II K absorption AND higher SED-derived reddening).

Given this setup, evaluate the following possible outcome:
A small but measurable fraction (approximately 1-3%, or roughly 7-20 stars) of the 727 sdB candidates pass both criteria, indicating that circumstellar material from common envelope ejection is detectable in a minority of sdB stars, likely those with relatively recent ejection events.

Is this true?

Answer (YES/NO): NO